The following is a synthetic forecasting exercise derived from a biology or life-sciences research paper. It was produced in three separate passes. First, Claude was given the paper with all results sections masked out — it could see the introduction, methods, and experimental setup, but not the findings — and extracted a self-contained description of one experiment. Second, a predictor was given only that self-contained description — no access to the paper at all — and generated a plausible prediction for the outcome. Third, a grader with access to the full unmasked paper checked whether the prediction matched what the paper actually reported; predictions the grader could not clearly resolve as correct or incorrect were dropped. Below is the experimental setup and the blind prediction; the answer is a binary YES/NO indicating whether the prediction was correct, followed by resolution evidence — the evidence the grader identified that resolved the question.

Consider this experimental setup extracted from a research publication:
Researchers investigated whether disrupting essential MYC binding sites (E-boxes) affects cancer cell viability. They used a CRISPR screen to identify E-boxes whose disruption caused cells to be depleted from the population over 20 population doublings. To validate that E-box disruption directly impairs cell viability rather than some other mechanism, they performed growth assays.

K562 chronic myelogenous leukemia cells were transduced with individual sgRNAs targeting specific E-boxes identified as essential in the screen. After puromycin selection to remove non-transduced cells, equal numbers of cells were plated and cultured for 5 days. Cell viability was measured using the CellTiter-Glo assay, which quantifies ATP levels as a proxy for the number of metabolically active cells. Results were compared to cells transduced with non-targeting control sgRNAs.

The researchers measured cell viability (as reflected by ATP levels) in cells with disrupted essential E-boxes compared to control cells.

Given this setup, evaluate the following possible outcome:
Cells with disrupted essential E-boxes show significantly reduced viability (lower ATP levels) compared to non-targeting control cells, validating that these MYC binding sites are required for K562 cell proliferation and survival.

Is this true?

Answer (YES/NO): YES